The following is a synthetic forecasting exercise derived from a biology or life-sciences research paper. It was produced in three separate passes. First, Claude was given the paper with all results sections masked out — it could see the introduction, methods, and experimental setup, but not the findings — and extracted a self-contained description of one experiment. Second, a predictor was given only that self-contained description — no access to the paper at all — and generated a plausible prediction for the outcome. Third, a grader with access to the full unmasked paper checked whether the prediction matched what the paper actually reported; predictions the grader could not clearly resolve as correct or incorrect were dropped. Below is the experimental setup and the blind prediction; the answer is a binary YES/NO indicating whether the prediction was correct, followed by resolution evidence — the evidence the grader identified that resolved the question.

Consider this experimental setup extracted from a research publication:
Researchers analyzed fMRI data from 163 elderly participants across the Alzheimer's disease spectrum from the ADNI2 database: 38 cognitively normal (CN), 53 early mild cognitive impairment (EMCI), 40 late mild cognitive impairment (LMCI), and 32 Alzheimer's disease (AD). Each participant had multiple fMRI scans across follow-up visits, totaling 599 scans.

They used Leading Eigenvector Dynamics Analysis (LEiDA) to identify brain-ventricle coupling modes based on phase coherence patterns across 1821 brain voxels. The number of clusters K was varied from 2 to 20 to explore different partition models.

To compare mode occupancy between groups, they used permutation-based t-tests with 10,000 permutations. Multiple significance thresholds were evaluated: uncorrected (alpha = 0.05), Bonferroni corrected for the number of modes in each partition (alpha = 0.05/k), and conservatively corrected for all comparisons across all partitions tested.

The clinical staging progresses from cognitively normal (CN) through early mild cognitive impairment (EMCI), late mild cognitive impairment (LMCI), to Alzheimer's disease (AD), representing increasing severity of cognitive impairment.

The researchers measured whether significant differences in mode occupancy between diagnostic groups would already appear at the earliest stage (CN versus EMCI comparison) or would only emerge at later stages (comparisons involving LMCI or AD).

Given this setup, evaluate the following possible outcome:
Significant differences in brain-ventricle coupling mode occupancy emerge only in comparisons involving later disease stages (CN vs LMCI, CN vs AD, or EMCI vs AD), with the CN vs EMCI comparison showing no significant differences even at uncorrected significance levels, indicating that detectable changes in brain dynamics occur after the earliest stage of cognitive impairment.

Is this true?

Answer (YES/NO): NO